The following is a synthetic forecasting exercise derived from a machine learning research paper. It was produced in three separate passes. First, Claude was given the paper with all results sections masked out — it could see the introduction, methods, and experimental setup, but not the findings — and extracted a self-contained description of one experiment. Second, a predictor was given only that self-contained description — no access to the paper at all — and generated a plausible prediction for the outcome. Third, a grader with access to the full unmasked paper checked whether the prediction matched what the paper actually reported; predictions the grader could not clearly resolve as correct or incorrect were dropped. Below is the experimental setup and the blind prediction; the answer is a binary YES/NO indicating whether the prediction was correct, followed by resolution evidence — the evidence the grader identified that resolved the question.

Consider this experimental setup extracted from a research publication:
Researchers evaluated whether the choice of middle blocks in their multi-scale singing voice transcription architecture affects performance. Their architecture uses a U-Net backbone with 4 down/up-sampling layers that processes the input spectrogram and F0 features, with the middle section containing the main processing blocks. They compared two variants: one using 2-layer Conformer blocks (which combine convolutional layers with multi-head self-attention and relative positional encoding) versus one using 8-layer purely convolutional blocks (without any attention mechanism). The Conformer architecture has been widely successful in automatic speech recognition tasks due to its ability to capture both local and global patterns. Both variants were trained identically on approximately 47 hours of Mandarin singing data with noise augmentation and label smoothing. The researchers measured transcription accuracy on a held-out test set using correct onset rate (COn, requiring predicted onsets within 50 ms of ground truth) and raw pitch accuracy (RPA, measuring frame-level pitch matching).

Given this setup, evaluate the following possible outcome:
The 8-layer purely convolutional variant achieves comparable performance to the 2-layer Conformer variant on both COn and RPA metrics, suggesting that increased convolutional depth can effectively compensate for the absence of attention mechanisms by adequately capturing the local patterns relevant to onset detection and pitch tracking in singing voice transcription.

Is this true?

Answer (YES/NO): NO